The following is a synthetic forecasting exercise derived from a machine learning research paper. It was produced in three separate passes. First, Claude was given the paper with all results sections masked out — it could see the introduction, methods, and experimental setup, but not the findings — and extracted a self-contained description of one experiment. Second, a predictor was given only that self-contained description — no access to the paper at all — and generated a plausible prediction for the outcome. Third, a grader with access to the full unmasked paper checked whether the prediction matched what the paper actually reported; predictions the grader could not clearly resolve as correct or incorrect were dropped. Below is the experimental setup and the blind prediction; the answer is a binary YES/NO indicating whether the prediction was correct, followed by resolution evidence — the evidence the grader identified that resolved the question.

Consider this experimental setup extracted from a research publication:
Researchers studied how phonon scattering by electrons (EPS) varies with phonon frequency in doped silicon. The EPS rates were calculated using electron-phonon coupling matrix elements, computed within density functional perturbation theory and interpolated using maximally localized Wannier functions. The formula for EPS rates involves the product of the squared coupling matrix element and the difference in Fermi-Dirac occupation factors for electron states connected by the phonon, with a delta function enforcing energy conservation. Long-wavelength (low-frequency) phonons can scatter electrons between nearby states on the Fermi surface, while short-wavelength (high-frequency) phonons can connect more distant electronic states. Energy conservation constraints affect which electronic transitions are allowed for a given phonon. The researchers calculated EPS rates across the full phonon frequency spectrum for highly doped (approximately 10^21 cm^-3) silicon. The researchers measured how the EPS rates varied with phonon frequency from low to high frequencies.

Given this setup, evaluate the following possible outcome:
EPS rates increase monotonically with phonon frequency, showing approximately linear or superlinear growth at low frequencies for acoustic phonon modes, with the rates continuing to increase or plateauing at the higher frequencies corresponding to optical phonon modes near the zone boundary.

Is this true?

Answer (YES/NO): NO